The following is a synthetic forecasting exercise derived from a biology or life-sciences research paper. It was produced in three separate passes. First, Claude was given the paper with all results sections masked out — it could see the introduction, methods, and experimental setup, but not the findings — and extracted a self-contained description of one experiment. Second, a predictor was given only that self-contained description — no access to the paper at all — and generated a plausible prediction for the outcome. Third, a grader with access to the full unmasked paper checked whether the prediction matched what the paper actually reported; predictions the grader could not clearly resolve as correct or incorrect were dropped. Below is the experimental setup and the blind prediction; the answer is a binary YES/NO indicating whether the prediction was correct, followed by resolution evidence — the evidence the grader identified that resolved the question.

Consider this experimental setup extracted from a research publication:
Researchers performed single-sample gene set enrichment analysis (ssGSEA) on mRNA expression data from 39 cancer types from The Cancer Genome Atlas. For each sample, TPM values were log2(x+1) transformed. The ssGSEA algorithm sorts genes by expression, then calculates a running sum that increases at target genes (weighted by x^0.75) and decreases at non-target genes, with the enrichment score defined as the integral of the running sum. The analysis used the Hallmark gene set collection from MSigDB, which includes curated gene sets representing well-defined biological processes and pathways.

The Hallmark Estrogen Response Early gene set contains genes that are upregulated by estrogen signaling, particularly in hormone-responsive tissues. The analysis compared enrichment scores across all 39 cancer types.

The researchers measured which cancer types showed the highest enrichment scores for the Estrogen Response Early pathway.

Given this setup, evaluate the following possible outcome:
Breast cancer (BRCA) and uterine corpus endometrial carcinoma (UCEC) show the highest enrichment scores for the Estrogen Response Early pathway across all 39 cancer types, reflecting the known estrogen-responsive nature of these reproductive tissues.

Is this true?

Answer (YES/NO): NO